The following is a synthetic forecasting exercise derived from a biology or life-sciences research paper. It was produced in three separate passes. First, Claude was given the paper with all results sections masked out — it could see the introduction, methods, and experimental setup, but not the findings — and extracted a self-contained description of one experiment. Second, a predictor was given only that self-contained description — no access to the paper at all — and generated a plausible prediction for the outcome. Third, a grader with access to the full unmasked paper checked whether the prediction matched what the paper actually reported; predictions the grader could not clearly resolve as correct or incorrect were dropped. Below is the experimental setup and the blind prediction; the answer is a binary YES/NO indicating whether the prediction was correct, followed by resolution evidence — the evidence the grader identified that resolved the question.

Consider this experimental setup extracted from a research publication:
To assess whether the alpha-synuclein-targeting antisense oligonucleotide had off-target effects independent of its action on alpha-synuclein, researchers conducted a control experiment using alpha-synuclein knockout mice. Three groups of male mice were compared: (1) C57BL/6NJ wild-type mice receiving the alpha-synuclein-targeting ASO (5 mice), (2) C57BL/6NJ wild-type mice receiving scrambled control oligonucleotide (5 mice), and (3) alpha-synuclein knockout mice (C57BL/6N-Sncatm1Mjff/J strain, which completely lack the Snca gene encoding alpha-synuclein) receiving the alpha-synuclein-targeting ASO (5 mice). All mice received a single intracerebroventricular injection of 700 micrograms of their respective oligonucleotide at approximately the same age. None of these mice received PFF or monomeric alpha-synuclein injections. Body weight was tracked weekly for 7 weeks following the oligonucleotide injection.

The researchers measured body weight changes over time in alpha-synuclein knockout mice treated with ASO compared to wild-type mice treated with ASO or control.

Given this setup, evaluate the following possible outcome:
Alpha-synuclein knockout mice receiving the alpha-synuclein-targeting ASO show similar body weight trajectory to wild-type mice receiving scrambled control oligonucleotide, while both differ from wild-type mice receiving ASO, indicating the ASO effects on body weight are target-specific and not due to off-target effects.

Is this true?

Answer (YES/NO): NO